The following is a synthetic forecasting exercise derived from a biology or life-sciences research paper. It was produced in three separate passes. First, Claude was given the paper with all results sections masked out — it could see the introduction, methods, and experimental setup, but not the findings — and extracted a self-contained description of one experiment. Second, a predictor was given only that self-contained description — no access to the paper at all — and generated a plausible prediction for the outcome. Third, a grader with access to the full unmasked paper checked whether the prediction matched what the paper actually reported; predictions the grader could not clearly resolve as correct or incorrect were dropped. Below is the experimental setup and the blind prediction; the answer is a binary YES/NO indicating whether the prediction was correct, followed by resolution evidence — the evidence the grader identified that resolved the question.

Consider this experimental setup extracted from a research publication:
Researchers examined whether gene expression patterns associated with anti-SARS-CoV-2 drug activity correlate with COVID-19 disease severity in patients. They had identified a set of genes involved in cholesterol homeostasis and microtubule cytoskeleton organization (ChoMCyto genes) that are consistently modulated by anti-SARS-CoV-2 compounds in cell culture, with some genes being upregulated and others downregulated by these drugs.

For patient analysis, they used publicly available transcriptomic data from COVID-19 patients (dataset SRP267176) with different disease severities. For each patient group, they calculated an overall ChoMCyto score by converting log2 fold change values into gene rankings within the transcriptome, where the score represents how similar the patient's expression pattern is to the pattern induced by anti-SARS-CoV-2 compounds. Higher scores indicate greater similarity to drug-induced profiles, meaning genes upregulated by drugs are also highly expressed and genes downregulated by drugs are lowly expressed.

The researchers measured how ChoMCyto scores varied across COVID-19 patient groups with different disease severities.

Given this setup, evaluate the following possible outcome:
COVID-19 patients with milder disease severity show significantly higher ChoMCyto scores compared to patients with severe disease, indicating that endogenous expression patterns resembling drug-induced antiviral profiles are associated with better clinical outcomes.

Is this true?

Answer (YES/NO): YES